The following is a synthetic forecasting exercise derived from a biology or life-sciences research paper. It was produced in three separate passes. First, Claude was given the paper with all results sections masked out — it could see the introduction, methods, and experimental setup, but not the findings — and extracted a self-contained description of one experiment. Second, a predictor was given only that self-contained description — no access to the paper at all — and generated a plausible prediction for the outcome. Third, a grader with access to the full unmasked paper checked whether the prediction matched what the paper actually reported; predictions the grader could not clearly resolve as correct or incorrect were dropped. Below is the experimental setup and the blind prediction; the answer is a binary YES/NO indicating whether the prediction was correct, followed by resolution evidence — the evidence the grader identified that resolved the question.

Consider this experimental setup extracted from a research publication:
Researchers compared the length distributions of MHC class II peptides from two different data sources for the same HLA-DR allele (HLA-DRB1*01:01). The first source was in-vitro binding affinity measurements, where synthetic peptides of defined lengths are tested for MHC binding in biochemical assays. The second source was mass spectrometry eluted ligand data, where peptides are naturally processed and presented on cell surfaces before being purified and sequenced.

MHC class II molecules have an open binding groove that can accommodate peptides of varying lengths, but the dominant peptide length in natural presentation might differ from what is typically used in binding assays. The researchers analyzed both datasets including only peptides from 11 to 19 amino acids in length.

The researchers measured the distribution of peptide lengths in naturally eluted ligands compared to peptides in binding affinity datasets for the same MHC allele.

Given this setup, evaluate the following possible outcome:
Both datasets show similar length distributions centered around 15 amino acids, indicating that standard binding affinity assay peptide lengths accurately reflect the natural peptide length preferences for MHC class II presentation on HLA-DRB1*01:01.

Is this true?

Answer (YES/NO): NO